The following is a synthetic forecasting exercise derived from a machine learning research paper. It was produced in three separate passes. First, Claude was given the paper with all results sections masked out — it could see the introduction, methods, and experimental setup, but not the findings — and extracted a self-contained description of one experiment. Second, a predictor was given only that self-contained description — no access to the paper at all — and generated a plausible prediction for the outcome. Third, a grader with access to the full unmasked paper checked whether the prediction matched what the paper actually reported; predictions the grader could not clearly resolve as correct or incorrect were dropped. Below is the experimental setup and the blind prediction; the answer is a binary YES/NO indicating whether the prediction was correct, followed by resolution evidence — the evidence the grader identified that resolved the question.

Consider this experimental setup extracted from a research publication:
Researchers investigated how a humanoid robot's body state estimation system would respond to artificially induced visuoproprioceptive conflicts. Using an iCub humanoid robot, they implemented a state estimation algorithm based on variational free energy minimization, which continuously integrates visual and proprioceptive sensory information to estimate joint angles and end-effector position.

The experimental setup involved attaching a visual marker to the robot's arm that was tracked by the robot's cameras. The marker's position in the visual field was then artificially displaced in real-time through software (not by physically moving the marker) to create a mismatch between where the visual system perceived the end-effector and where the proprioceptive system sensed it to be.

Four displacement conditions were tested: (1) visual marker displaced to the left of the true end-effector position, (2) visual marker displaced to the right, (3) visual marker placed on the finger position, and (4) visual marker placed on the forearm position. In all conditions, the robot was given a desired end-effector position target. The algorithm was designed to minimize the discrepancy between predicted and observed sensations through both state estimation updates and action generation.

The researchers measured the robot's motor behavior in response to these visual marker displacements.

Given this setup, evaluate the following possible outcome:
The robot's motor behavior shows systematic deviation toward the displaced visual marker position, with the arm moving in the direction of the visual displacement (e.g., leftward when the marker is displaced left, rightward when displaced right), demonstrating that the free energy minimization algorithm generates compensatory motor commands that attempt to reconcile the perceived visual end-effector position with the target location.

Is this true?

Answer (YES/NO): NO